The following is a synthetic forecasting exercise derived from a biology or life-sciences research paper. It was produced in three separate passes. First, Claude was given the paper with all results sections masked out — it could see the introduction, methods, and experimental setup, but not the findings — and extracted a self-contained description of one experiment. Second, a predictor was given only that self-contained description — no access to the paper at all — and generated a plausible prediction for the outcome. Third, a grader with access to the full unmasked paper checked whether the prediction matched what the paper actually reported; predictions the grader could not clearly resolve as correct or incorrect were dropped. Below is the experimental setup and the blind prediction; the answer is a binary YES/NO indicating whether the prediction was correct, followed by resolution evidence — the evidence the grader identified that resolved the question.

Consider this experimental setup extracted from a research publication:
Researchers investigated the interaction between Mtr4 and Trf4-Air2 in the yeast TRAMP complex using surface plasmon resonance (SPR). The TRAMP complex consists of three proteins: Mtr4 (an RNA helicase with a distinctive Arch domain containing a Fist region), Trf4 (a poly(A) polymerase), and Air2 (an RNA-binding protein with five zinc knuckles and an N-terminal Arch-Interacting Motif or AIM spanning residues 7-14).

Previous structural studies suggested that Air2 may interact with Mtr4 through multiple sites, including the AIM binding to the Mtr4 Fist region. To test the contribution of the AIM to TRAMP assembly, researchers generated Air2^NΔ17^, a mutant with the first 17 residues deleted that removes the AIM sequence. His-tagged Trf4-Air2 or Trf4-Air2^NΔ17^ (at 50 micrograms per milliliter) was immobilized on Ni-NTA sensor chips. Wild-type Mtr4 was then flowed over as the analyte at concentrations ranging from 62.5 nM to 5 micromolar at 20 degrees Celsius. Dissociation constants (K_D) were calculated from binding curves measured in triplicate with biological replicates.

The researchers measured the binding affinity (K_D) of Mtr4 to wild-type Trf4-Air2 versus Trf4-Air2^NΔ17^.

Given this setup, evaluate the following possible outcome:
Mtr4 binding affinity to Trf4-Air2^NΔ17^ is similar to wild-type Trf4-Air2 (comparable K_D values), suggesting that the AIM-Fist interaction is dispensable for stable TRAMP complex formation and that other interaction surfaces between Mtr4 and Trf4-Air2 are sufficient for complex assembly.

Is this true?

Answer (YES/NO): YES